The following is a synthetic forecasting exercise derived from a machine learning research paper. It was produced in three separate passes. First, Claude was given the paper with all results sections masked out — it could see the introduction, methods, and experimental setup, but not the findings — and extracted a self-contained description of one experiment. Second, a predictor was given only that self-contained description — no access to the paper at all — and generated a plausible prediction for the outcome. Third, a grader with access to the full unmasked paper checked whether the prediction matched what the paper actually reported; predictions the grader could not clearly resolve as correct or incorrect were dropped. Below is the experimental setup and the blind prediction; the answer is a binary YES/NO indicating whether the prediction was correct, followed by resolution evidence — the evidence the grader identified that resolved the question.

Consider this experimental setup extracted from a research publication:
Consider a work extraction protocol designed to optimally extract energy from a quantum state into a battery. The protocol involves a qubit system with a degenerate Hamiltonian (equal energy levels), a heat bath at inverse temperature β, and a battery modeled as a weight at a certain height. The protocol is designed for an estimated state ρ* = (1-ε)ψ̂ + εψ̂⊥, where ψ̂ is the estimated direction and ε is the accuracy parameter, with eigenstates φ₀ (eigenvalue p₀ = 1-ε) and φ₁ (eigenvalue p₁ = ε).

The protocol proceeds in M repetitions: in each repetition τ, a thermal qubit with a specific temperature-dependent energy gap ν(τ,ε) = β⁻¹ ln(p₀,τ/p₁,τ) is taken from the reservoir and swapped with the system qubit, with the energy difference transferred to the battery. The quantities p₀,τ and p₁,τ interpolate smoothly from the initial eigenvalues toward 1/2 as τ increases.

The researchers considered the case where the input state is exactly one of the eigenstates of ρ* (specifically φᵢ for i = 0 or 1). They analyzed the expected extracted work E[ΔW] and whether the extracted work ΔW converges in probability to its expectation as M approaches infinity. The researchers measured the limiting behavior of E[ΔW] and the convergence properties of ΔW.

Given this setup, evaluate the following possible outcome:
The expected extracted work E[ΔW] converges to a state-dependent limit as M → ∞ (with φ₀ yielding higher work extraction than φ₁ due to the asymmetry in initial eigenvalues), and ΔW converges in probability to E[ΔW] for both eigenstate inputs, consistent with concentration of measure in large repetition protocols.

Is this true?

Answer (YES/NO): YES